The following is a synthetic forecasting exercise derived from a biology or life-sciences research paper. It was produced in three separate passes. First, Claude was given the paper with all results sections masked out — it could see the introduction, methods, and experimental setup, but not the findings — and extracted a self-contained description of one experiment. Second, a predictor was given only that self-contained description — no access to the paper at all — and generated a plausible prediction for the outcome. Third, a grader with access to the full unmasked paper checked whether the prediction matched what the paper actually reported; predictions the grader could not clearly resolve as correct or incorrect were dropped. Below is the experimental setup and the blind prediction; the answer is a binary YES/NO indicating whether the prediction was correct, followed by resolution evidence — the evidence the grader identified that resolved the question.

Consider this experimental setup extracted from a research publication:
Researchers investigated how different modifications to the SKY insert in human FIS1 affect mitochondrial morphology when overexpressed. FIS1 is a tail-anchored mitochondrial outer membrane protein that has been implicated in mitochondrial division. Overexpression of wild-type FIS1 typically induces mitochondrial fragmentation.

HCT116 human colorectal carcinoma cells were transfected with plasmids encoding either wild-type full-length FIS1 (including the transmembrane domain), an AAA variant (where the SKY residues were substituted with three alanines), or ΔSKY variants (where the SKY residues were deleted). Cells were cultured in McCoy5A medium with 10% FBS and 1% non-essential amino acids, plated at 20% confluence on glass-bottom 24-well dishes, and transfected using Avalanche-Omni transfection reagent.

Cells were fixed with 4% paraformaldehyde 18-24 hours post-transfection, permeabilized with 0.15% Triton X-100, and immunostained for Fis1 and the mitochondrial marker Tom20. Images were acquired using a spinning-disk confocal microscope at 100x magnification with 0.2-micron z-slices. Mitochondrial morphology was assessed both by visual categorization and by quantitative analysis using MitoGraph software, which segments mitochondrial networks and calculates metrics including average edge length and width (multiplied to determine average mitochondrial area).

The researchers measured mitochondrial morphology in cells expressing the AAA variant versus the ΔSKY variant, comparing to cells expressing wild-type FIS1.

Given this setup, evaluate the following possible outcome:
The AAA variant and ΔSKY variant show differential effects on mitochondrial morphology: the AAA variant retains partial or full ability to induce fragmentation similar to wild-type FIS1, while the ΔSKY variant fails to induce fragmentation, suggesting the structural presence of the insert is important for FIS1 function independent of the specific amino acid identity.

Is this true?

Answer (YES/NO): YES